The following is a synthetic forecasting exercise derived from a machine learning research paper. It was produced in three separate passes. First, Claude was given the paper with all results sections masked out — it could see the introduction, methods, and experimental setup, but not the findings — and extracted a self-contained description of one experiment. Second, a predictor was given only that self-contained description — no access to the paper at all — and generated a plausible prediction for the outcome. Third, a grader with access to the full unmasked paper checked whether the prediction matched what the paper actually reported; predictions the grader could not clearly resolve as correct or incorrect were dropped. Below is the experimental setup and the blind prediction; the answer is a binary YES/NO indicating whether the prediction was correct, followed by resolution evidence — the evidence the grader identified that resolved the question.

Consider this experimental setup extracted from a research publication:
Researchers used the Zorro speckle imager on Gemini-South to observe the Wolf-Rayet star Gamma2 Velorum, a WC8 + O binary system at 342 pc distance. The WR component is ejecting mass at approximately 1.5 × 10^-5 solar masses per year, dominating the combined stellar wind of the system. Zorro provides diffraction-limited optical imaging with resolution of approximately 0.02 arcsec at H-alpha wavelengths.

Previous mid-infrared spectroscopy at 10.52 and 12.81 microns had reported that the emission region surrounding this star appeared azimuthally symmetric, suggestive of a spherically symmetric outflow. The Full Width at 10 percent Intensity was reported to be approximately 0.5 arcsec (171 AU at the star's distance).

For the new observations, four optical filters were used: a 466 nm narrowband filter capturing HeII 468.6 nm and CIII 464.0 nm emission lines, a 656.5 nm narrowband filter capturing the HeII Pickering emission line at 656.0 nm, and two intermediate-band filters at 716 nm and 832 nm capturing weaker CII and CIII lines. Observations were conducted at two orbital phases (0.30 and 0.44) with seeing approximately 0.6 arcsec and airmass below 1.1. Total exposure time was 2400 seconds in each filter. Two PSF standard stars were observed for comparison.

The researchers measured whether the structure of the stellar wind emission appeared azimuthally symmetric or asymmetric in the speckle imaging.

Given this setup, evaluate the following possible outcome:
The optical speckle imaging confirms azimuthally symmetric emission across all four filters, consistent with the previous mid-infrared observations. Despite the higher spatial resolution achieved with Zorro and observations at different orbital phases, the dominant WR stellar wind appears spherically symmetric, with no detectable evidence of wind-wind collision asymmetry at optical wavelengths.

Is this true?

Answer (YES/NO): NO